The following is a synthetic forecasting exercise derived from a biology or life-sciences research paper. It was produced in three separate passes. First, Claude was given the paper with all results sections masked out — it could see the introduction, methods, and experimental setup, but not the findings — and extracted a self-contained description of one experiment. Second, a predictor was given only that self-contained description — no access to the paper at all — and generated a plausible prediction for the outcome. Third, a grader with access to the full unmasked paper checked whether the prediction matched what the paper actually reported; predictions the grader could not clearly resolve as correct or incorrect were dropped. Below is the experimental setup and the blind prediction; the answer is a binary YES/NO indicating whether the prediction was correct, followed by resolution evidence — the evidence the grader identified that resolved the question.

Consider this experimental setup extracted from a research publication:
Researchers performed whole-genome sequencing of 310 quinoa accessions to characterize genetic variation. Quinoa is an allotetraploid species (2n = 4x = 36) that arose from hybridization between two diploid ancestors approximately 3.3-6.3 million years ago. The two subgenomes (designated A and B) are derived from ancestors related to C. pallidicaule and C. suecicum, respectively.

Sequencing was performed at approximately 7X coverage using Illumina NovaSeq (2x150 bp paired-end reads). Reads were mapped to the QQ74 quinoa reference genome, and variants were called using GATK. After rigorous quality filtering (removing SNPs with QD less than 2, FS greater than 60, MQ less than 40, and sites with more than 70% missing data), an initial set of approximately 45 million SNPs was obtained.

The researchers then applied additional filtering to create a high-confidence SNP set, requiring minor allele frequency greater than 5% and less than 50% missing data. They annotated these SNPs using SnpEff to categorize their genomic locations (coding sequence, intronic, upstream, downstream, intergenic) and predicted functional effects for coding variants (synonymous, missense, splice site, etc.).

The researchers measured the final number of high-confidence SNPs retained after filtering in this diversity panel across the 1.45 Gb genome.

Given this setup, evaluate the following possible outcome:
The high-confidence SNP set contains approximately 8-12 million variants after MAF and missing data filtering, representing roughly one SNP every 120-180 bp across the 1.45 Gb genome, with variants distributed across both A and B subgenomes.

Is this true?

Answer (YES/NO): NO